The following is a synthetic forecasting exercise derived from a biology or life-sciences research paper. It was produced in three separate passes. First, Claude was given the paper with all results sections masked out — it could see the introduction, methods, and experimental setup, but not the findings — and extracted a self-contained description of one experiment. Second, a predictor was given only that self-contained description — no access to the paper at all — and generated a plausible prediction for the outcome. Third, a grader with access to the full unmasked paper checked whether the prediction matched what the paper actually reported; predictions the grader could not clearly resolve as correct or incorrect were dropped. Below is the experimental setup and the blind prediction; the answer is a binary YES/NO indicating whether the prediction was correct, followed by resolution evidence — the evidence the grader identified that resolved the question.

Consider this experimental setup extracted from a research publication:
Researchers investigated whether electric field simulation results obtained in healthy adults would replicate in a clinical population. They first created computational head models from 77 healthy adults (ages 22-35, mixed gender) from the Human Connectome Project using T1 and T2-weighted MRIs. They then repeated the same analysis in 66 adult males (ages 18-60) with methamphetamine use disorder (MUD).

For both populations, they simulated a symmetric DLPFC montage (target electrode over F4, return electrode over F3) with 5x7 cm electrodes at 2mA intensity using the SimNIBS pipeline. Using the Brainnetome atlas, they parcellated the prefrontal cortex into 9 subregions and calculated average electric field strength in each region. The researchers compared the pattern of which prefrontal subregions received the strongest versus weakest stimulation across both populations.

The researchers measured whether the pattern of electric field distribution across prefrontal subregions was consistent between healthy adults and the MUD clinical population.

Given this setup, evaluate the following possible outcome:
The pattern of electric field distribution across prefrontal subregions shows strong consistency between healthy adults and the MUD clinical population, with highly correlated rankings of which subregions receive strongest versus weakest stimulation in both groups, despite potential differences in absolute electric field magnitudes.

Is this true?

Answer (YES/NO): YES